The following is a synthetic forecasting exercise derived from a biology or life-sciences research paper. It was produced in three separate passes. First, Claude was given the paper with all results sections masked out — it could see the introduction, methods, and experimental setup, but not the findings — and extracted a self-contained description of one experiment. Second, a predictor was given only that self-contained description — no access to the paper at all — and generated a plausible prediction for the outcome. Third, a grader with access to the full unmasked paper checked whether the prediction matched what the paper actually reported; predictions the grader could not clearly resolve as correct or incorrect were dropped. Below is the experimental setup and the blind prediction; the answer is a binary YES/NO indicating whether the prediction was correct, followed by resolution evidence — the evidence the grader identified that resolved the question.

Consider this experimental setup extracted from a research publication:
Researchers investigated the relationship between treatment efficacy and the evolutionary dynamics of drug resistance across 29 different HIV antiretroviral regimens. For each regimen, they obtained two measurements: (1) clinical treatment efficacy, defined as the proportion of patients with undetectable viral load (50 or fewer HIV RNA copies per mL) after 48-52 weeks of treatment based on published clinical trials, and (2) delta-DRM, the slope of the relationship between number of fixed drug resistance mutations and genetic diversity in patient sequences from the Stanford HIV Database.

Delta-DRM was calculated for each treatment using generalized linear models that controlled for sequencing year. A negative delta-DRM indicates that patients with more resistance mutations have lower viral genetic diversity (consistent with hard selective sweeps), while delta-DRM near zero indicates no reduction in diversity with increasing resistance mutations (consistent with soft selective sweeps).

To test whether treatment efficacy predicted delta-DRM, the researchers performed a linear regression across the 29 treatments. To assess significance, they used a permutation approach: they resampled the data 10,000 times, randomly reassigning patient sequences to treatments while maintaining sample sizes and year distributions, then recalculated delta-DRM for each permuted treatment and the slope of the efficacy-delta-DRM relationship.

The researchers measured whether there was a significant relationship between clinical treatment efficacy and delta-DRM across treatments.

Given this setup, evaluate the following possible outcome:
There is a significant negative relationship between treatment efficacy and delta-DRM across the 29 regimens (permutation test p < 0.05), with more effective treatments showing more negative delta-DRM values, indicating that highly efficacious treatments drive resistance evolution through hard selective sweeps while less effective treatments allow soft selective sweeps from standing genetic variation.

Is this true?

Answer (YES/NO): YES